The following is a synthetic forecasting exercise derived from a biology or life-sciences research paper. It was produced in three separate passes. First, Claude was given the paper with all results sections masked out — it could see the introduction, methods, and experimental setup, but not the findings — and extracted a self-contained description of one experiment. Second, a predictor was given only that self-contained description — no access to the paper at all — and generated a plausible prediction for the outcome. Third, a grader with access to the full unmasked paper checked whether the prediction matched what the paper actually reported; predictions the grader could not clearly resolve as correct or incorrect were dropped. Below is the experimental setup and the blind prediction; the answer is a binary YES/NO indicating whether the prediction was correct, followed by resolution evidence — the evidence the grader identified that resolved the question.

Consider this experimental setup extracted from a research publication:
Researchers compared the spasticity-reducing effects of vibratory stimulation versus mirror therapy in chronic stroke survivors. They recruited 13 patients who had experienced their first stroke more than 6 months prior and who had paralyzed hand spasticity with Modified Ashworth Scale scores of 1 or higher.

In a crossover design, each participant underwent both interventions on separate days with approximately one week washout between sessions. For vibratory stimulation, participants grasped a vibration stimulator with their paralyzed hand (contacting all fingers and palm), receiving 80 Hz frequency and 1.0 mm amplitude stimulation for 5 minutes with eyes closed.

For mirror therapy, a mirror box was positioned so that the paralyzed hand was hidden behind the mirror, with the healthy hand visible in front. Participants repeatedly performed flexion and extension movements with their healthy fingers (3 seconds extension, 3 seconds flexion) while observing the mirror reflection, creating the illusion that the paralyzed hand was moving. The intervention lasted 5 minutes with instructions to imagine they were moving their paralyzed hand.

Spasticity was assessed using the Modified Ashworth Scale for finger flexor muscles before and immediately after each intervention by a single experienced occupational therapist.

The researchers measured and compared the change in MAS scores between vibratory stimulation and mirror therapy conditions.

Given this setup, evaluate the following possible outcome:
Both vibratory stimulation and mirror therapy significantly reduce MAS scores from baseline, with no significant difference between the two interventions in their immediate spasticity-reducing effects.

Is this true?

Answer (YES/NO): NO